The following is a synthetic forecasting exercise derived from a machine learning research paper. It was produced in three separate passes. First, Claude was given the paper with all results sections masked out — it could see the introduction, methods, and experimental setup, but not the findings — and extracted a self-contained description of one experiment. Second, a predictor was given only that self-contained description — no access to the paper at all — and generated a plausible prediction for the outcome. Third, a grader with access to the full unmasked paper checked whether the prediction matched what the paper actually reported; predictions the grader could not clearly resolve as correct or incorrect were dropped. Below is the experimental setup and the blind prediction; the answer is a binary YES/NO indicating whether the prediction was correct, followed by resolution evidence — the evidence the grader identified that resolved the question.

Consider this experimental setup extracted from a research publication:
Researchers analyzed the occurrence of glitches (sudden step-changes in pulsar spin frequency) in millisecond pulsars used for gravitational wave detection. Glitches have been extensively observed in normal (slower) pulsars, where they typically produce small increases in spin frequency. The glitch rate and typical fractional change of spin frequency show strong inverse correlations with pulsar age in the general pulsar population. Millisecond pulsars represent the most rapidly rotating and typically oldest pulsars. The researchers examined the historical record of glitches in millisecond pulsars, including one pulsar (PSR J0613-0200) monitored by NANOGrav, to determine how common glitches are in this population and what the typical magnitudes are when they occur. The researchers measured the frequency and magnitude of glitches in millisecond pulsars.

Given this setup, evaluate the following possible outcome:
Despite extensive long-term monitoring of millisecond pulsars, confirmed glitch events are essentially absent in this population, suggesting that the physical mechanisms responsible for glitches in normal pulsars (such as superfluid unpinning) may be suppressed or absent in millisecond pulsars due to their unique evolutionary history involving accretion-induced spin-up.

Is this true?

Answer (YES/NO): NO